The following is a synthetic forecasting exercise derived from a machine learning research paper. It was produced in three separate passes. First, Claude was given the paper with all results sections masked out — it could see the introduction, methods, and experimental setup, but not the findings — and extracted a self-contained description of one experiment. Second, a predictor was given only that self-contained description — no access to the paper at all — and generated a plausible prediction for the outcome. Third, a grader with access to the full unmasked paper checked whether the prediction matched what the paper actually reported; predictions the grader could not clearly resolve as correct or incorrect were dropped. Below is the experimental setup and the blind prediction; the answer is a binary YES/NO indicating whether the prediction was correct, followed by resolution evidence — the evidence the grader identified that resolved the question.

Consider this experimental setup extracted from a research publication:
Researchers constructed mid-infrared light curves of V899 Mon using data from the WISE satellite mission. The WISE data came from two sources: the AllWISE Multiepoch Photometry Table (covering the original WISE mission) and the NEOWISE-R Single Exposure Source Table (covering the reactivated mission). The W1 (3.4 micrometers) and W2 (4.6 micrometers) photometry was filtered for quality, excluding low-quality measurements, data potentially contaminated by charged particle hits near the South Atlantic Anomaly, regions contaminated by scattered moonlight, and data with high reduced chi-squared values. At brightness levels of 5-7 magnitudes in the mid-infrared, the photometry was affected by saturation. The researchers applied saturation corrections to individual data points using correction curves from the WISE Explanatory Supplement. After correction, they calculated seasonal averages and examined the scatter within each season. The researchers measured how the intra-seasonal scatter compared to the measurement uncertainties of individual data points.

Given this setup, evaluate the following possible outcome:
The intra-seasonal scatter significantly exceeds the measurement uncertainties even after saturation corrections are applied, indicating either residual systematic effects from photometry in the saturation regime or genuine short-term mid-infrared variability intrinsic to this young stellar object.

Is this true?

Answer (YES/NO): NO